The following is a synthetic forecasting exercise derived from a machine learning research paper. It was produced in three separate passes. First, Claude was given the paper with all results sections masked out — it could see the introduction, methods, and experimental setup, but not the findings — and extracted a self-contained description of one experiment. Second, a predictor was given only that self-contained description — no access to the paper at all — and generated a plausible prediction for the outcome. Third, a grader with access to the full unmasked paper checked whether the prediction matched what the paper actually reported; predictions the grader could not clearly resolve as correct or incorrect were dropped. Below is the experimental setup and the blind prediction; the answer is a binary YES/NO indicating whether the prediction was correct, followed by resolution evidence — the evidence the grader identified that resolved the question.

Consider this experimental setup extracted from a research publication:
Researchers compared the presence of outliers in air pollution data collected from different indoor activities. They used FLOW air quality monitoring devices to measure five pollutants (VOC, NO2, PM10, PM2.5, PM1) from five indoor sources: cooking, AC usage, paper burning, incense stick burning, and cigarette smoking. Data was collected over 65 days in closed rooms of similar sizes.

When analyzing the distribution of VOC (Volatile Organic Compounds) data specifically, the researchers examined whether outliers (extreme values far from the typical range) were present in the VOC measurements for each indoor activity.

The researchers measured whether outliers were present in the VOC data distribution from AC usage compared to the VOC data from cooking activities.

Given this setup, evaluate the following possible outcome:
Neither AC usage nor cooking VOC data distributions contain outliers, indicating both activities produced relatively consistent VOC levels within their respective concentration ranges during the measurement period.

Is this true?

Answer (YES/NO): NO